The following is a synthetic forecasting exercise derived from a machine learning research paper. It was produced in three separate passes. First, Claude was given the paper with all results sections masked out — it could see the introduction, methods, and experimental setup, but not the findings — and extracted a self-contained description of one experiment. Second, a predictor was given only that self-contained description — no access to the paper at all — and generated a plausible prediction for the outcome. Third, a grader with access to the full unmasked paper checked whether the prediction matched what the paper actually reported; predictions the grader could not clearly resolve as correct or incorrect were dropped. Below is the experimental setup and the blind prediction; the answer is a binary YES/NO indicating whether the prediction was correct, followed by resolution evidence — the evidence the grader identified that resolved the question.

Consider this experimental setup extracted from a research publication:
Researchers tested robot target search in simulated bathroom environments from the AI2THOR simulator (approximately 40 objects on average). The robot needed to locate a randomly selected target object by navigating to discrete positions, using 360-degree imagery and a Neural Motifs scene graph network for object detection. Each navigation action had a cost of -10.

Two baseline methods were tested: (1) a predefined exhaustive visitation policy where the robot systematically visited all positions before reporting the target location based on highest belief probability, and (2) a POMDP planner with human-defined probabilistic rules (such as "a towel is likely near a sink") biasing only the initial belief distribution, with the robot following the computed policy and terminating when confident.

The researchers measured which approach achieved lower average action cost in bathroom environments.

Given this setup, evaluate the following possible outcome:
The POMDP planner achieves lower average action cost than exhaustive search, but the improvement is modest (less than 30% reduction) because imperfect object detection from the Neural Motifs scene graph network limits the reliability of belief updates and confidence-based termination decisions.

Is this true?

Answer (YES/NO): NO